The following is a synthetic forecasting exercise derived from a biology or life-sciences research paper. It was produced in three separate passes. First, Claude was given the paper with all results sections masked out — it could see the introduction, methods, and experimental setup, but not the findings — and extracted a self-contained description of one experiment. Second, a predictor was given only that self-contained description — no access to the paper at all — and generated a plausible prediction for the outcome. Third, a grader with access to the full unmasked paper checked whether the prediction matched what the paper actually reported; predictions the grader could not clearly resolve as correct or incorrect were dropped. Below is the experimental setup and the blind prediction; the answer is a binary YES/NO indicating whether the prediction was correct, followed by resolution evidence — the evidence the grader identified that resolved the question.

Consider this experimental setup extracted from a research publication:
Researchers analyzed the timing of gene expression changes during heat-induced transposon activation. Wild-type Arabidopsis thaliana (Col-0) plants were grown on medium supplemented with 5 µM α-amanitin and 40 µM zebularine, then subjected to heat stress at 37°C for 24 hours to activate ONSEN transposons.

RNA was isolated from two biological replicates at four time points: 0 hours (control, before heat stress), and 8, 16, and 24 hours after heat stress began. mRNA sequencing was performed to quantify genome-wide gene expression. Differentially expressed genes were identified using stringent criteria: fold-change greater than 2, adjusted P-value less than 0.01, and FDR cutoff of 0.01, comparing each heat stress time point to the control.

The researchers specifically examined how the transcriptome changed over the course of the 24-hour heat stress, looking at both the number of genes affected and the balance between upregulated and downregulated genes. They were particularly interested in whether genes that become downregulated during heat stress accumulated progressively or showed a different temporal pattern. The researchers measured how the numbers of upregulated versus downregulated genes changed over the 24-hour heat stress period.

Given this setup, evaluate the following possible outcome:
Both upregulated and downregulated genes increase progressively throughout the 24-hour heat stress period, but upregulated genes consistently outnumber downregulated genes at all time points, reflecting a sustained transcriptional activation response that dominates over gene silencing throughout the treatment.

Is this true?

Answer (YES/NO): YES